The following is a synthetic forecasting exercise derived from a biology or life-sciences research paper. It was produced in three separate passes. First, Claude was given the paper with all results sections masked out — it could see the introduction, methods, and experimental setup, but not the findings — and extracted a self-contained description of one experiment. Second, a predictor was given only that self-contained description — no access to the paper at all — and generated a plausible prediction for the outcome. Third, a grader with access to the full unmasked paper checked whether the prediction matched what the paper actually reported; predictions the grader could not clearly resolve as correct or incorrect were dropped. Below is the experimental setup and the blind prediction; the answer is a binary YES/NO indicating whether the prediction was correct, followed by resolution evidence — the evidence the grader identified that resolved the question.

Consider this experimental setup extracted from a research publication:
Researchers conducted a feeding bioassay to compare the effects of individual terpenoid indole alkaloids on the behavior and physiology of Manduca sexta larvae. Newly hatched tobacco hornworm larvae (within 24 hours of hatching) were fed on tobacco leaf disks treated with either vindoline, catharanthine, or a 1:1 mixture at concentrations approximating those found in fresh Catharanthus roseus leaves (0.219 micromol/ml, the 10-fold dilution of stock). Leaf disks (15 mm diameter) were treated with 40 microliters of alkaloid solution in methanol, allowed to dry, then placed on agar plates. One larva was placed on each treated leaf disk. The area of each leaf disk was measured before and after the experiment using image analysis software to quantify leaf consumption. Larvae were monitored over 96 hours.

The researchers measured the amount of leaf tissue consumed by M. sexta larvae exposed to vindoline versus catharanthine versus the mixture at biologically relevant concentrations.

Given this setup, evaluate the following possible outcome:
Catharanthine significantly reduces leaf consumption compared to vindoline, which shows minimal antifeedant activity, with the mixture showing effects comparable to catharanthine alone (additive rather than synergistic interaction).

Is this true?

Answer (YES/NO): NO